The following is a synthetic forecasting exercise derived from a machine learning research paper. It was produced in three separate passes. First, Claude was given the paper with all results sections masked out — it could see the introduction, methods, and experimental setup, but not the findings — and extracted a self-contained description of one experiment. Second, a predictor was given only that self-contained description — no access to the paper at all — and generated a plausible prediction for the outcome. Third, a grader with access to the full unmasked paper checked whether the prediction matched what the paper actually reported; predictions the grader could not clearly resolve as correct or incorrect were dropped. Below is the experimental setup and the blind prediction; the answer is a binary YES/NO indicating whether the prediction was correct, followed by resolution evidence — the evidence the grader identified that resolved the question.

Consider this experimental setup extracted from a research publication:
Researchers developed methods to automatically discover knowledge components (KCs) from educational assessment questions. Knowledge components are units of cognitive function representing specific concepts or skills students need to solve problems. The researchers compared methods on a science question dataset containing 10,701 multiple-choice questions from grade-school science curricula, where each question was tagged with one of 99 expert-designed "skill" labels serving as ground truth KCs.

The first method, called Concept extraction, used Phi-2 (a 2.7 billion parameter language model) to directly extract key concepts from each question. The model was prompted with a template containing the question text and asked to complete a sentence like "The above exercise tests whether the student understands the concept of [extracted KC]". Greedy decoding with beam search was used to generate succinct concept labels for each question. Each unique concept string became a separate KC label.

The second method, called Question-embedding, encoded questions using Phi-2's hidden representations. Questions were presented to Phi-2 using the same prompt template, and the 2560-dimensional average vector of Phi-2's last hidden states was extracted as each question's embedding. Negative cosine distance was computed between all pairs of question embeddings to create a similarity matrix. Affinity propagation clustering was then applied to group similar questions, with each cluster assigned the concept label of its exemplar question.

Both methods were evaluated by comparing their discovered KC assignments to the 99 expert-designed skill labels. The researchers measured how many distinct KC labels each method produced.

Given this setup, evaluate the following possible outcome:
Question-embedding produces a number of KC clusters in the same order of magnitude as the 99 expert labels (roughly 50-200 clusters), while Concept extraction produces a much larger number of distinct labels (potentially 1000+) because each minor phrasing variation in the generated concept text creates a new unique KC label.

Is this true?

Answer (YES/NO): NO